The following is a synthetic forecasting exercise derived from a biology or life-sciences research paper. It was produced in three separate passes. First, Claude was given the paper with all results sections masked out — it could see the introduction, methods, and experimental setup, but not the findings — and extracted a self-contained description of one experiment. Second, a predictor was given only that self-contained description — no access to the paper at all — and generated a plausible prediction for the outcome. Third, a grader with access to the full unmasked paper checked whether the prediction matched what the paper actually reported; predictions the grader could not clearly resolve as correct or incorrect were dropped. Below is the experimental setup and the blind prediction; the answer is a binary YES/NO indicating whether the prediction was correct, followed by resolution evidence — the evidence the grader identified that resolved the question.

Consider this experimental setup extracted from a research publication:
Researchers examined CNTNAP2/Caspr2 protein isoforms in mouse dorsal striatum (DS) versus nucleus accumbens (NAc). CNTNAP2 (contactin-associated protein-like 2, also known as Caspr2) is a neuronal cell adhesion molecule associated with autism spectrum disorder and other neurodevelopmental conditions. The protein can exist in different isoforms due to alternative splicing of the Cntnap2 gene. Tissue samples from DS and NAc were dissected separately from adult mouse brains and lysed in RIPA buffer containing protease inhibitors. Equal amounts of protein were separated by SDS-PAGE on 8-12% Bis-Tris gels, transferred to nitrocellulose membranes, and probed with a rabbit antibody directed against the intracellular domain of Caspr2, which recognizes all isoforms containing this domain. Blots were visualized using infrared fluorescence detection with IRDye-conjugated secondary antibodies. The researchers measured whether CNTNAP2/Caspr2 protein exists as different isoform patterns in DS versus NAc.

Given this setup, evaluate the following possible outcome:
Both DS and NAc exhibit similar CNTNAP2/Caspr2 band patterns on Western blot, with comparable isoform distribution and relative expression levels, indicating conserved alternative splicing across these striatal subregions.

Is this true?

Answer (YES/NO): NO